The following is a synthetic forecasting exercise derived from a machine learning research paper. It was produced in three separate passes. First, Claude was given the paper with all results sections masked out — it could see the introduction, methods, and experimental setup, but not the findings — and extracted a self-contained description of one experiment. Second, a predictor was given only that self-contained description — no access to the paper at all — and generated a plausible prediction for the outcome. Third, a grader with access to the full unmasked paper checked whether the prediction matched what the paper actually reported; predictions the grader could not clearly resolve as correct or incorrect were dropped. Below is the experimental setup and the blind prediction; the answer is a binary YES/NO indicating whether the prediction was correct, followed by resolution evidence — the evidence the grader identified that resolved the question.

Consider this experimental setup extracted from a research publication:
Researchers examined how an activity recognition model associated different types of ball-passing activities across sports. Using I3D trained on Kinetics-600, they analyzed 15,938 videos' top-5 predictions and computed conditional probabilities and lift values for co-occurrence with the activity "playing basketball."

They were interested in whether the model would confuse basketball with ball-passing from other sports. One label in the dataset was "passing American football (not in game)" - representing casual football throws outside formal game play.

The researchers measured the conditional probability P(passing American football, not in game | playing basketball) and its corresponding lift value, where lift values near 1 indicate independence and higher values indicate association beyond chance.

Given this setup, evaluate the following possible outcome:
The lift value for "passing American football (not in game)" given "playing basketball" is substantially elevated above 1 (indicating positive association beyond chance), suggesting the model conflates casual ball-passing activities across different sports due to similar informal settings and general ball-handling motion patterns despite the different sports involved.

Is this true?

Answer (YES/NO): YES